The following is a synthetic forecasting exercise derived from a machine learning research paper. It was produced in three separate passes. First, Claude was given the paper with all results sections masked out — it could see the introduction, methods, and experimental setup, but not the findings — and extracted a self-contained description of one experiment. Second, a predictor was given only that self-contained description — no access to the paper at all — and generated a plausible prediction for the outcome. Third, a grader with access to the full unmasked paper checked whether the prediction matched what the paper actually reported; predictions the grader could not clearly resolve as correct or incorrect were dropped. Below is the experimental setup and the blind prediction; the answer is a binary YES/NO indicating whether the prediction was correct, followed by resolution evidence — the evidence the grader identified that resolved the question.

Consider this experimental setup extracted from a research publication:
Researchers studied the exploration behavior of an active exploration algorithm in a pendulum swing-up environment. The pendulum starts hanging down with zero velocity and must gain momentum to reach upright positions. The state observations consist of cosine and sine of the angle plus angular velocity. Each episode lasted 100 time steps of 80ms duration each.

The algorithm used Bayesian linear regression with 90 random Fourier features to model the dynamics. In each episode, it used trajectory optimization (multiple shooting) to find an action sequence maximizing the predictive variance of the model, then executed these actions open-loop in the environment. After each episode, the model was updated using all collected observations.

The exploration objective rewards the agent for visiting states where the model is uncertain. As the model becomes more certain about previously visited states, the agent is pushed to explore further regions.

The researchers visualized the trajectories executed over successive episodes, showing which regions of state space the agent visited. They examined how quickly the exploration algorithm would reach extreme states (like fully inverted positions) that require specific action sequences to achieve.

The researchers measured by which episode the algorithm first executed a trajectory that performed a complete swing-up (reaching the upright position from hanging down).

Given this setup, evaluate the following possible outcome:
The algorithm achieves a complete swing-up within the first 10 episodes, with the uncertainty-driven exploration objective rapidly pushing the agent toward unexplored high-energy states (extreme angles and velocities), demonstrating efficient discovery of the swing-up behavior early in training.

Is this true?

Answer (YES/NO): YES